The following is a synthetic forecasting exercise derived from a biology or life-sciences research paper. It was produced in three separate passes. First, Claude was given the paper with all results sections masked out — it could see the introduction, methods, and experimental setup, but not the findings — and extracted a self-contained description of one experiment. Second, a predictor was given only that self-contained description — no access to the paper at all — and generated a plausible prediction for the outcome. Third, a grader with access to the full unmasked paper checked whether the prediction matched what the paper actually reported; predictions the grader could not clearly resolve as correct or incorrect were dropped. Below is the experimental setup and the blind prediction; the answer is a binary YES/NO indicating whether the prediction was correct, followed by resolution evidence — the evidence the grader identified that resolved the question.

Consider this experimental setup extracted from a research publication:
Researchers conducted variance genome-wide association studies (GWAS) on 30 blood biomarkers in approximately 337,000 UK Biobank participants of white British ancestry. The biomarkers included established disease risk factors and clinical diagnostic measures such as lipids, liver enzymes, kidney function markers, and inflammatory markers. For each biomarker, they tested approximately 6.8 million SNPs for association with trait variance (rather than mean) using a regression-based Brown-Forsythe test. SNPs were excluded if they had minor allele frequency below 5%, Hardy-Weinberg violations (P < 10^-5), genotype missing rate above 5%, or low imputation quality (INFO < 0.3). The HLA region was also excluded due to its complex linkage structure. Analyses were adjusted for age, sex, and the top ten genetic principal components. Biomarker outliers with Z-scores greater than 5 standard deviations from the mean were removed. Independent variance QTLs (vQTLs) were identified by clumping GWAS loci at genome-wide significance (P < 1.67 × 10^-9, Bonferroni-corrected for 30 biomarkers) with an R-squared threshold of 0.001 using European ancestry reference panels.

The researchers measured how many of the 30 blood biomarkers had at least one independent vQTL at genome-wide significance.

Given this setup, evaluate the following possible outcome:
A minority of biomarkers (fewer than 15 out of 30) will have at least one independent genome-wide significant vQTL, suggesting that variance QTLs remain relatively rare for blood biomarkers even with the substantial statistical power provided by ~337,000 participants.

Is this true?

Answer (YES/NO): NO